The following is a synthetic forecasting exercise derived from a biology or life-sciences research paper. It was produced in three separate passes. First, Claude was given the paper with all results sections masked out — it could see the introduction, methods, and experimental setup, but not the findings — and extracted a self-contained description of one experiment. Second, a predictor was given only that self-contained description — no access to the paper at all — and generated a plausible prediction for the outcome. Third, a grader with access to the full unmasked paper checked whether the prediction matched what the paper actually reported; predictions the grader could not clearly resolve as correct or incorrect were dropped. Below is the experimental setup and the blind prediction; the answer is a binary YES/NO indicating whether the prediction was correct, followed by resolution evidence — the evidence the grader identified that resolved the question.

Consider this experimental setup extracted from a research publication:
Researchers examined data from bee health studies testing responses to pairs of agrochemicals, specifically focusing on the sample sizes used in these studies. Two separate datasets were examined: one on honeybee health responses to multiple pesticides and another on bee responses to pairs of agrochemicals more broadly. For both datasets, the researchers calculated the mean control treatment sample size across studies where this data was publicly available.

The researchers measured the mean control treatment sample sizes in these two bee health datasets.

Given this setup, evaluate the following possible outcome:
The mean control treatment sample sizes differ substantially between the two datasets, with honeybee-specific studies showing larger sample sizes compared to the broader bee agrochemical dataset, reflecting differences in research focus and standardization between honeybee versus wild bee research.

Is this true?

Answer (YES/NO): NO